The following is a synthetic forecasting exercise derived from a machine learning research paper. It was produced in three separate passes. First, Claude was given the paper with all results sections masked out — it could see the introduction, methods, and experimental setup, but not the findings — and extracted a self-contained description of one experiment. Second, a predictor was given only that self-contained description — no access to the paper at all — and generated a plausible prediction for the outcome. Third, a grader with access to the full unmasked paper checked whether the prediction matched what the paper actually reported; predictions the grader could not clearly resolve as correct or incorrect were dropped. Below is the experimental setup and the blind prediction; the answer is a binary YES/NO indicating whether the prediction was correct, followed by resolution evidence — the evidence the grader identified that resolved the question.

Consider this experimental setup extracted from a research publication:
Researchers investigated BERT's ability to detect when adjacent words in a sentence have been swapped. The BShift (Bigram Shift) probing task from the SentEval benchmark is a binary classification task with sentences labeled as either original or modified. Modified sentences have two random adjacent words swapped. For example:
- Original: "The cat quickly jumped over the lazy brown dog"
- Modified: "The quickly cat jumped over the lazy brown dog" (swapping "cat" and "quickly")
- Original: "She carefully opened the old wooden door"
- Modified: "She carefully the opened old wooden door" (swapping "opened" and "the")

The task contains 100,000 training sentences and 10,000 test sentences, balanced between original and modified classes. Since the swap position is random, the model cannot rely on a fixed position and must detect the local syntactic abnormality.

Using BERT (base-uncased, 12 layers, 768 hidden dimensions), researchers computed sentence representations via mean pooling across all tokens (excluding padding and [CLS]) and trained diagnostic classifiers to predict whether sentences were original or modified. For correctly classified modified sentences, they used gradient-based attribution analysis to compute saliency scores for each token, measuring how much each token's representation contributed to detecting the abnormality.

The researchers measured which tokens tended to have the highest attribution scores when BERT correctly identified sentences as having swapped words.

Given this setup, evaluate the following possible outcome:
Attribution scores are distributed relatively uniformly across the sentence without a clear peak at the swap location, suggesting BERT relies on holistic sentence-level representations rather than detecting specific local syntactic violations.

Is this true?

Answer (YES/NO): NO